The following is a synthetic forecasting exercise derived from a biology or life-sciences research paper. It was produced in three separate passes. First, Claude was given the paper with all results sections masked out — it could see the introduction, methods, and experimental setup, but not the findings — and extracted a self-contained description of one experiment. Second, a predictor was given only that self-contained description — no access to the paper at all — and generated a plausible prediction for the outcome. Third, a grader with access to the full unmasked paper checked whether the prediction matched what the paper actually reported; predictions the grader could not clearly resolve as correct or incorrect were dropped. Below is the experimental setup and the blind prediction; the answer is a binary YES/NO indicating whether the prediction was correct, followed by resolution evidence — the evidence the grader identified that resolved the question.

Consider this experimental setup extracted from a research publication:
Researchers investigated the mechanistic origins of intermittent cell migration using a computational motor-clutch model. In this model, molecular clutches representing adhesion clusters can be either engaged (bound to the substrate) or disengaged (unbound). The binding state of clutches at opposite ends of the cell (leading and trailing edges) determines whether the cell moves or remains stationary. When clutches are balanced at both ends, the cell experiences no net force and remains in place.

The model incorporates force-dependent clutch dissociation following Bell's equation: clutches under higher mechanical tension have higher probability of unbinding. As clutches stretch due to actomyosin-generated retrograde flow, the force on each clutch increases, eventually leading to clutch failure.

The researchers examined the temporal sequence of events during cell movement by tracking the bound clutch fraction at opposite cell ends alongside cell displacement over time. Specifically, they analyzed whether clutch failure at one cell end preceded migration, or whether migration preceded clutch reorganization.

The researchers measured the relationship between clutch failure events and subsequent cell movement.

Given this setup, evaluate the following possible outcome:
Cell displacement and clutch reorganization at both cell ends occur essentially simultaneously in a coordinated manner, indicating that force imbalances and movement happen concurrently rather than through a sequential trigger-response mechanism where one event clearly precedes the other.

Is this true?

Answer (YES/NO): NO